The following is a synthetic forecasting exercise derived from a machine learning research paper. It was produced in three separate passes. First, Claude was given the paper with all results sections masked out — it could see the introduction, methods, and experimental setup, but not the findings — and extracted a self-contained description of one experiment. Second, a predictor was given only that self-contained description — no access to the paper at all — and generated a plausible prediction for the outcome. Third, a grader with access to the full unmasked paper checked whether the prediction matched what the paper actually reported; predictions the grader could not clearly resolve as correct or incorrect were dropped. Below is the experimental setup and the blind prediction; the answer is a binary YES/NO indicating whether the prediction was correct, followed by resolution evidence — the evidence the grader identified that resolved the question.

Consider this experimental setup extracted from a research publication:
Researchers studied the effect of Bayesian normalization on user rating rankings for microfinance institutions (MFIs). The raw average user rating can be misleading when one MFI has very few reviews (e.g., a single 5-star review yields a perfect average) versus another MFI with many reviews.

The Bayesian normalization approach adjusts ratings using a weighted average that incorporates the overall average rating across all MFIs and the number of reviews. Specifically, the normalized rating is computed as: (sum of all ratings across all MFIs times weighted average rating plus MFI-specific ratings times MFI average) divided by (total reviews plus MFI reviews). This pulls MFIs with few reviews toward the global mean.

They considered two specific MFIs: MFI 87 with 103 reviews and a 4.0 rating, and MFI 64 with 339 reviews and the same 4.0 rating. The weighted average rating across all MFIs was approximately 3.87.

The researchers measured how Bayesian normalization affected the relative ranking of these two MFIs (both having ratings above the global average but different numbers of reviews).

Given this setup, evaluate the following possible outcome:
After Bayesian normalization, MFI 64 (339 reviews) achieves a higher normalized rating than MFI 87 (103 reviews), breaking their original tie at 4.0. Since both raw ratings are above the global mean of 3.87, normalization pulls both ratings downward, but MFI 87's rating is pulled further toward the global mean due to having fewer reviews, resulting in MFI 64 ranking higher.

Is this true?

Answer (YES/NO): YES